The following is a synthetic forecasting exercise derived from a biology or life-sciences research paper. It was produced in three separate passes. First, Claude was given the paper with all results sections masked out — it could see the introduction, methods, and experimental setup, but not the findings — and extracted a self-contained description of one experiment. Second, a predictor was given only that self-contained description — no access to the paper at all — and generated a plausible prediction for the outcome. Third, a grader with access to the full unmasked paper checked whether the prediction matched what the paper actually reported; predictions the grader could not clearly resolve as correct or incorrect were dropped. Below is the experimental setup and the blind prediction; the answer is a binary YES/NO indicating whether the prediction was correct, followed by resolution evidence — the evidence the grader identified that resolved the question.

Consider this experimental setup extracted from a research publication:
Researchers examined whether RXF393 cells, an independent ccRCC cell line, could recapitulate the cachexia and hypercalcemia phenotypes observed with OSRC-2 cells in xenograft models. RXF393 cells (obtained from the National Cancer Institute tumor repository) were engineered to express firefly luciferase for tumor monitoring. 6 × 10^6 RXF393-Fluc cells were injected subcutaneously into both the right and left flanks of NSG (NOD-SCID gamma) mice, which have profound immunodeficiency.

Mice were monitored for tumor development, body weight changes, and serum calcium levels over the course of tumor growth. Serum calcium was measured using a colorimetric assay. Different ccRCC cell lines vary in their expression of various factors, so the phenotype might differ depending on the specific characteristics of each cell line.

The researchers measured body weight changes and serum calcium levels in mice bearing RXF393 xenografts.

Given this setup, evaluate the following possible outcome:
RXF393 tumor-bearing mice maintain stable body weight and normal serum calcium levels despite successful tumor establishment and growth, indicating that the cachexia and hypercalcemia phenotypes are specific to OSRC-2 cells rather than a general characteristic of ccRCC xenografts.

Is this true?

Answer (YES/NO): NO